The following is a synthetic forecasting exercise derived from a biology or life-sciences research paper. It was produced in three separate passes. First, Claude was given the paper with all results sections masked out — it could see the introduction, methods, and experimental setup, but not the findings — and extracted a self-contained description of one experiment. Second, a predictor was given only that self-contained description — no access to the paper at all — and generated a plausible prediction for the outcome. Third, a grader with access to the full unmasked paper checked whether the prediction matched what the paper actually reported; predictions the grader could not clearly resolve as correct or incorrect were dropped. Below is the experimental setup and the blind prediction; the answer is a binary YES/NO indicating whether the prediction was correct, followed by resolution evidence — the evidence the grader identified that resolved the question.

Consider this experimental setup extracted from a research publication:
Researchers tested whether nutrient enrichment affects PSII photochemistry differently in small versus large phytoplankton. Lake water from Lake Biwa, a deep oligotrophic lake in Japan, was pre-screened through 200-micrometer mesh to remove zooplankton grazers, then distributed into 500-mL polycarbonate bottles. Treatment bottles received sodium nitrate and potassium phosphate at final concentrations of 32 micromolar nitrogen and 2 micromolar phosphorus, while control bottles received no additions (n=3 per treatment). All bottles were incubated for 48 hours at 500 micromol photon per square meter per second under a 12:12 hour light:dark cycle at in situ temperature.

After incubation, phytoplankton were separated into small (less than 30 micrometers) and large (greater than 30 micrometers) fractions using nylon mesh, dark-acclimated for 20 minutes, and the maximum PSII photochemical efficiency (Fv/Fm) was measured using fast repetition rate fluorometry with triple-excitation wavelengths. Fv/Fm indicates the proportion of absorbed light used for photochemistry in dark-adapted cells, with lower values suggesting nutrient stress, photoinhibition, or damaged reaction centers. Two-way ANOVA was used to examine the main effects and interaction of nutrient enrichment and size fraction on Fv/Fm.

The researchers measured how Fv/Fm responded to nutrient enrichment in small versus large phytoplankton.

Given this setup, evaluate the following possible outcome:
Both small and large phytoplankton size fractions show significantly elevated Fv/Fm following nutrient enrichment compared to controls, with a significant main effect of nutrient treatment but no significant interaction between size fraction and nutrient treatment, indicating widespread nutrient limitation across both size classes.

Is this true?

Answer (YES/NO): NO